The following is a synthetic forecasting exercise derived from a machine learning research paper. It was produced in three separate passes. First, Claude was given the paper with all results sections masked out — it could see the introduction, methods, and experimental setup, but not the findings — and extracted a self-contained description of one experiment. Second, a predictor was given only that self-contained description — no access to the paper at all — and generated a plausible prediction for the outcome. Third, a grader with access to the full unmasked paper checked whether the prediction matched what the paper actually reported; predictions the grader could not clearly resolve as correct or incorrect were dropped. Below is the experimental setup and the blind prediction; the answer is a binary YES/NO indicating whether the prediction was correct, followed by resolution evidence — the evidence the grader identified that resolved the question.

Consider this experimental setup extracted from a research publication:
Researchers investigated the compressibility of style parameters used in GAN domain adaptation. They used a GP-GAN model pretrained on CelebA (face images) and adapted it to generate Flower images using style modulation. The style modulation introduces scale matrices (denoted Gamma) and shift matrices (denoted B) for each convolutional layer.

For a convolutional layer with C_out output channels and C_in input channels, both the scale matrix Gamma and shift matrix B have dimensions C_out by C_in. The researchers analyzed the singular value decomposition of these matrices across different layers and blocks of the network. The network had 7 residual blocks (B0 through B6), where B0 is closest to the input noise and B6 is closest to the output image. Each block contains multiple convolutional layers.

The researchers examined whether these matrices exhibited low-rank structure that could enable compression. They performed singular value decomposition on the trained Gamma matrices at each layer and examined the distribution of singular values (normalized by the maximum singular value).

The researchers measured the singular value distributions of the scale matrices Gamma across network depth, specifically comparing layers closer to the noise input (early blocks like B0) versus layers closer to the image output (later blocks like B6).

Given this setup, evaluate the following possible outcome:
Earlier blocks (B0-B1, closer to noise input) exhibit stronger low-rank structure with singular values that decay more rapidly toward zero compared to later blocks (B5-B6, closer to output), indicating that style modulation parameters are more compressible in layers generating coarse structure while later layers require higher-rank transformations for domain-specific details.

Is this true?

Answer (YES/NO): YES